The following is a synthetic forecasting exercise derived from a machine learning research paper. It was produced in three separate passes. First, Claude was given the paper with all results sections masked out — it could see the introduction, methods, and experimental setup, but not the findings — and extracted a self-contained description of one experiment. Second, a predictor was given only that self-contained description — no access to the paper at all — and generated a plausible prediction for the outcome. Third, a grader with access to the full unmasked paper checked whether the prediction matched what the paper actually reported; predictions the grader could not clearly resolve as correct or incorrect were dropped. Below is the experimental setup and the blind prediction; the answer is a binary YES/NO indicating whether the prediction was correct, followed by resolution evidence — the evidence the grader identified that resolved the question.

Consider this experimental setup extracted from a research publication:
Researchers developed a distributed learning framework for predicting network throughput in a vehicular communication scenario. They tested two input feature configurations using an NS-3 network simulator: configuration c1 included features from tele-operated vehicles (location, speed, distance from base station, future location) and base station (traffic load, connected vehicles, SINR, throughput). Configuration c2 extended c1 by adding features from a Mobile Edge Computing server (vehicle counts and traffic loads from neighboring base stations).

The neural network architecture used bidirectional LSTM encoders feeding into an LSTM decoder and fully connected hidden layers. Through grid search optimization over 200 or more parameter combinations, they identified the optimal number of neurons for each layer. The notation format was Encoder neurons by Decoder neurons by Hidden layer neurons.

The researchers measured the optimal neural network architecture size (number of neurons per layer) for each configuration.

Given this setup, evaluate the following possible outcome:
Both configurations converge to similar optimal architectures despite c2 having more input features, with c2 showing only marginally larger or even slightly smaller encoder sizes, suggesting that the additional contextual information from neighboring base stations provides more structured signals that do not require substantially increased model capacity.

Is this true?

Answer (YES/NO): NO